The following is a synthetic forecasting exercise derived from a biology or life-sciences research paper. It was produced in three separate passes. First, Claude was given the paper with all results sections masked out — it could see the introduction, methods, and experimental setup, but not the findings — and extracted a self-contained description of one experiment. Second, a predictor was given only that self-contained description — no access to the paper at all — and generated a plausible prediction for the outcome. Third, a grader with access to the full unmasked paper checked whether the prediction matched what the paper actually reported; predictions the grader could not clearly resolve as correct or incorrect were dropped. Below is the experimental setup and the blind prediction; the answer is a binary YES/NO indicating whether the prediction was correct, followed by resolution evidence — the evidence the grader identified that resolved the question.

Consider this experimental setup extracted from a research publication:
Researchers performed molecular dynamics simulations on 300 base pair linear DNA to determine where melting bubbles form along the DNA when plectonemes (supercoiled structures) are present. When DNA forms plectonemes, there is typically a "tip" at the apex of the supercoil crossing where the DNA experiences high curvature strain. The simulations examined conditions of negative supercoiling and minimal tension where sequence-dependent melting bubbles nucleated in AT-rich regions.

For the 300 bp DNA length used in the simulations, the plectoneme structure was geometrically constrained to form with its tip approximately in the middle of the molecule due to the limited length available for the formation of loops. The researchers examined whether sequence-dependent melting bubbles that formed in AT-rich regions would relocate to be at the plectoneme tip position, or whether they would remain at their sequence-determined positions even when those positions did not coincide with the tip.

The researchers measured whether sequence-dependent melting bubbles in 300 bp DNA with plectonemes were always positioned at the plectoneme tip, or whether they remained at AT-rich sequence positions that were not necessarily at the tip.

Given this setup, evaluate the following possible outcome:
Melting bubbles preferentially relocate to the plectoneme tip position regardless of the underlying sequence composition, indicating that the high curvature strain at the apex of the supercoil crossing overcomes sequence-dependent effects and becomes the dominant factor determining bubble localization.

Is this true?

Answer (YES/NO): NO